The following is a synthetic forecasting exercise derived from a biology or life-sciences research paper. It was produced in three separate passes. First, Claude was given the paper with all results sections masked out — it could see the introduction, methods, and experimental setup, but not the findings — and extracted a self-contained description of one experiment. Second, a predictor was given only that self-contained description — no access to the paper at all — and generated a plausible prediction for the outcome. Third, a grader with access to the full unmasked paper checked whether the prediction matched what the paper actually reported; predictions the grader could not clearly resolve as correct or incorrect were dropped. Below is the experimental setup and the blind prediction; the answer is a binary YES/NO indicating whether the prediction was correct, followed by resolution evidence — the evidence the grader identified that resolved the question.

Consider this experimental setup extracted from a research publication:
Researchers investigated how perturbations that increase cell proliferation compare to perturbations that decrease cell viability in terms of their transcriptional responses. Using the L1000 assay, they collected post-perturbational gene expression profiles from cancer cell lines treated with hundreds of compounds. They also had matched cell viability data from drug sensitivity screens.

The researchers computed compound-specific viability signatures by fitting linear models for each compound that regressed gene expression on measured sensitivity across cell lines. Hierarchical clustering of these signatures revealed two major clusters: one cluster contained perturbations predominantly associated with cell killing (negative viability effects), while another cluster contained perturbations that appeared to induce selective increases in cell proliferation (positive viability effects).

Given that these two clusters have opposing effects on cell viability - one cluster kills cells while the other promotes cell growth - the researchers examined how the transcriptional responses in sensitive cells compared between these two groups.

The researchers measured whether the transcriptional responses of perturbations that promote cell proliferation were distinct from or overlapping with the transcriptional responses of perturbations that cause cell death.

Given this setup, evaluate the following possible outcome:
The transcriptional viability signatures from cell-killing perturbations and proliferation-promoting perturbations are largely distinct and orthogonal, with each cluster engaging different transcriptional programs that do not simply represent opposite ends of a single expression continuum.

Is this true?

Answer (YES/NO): NO